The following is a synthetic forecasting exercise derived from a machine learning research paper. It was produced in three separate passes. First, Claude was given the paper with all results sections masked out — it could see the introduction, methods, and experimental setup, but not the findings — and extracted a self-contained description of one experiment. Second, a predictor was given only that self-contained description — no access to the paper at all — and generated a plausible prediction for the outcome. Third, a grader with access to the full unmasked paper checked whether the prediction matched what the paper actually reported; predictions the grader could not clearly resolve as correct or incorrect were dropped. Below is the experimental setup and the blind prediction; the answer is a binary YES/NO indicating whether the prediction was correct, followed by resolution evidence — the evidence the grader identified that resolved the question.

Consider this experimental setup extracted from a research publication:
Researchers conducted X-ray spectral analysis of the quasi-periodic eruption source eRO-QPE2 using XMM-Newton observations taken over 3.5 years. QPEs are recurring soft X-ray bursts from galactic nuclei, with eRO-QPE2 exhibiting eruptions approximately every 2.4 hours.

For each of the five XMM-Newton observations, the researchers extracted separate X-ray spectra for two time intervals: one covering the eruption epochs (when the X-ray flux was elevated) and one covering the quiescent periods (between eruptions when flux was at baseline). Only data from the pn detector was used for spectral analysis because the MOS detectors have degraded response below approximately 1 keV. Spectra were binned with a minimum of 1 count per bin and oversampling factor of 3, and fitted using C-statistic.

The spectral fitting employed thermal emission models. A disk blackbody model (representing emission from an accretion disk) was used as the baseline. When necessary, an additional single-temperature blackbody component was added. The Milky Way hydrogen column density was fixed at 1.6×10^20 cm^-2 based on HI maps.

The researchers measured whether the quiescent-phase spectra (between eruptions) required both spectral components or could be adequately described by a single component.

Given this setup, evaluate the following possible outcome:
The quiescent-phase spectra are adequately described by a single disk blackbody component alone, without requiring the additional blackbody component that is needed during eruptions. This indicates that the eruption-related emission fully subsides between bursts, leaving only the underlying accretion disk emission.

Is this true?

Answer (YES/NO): YES